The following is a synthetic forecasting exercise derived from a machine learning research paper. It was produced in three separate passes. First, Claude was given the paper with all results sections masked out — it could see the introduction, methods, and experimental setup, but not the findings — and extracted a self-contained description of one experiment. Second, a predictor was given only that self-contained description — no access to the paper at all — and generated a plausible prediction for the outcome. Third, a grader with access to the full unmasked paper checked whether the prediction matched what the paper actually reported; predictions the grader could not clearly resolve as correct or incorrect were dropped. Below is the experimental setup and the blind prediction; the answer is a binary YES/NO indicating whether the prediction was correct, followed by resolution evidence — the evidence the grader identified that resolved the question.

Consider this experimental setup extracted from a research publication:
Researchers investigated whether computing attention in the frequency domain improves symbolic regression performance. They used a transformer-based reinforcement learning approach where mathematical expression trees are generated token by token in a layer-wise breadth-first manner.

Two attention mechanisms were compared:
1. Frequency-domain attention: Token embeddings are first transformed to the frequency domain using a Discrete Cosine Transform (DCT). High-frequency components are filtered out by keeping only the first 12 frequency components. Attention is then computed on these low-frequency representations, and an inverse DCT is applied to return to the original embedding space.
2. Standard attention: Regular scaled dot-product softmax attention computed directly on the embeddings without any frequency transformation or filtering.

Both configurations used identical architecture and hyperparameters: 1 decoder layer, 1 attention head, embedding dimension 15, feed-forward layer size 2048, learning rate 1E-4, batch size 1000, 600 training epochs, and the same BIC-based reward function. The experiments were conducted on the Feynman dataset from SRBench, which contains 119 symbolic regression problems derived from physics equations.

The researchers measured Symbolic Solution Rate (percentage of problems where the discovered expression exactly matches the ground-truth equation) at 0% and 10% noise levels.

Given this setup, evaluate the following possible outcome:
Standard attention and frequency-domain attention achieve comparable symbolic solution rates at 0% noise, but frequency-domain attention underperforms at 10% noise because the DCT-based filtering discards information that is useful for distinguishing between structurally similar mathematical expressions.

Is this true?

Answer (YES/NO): NO